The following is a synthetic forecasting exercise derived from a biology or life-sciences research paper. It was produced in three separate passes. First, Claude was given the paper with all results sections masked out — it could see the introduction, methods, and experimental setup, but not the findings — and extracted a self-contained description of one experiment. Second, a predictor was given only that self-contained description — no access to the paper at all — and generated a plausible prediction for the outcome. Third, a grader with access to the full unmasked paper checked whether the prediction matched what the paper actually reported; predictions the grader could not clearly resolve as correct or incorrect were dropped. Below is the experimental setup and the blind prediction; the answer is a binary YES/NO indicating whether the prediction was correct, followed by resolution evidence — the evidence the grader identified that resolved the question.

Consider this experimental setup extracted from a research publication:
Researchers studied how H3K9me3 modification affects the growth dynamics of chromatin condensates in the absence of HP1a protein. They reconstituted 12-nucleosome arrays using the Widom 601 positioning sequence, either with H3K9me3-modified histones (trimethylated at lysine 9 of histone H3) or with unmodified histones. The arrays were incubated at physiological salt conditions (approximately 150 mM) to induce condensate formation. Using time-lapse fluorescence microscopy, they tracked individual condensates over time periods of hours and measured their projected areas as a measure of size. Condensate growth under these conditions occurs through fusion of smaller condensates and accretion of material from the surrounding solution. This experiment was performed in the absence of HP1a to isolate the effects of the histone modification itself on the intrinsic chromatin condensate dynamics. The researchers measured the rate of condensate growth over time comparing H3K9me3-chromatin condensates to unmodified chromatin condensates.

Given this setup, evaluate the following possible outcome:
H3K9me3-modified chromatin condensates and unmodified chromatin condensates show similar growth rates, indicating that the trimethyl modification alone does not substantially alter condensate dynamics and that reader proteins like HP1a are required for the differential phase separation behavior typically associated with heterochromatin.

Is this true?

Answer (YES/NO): NO